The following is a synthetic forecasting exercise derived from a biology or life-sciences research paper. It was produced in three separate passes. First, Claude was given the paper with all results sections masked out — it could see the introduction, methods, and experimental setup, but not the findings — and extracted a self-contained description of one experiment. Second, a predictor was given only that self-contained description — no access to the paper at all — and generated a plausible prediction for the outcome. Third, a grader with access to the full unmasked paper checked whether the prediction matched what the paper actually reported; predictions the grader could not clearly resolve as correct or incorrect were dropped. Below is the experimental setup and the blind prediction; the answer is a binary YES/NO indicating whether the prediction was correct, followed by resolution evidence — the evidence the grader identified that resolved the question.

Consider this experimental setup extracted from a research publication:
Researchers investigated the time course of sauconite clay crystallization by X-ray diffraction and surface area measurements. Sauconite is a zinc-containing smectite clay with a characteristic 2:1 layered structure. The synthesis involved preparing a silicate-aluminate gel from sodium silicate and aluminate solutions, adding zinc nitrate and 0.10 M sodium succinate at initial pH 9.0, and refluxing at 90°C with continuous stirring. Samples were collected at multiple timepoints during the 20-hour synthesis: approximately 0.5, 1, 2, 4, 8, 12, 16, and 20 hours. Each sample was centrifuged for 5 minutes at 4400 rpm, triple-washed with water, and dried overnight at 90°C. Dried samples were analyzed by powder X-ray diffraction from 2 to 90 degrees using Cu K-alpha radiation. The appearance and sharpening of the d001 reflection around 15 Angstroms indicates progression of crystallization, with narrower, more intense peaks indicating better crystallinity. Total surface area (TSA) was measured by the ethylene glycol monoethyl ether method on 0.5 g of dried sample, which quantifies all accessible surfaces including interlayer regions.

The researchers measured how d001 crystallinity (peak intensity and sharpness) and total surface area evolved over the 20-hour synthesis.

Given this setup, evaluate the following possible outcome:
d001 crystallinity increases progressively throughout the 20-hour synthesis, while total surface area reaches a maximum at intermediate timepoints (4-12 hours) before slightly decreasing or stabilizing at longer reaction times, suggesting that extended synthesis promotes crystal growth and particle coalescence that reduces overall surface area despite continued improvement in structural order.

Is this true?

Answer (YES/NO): NO